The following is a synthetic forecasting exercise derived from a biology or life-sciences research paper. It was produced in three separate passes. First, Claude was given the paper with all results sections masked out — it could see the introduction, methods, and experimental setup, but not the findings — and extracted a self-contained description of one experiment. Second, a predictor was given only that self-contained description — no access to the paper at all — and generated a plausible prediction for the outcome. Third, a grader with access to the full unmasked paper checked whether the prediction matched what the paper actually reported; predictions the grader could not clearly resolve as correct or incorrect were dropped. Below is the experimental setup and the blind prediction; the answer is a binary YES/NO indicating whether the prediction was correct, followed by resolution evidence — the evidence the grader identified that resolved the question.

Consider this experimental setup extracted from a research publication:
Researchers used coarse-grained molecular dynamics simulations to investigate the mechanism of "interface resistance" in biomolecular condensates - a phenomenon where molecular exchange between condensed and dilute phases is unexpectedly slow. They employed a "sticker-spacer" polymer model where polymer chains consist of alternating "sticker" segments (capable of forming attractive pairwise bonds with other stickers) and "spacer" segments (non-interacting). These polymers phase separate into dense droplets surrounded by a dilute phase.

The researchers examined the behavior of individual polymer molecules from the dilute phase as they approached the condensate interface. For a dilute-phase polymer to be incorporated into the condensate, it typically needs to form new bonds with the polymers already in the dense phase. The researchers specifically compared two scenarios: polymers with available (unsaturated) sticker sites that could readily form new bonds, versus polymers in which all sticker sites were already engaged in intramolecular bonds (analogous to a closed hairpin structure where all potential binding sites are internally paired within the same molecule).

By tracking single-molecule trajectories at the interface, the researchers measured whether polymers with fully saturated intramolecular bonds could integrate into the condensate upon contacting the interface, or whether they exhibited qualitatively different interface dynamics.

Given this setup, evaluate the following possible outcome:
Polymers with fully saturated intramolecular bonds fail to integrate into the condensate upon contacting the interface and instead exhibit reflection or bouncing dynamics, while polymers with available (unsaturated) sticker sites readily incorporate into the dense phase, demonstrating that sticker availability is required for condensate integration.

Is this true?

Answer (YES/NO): NO